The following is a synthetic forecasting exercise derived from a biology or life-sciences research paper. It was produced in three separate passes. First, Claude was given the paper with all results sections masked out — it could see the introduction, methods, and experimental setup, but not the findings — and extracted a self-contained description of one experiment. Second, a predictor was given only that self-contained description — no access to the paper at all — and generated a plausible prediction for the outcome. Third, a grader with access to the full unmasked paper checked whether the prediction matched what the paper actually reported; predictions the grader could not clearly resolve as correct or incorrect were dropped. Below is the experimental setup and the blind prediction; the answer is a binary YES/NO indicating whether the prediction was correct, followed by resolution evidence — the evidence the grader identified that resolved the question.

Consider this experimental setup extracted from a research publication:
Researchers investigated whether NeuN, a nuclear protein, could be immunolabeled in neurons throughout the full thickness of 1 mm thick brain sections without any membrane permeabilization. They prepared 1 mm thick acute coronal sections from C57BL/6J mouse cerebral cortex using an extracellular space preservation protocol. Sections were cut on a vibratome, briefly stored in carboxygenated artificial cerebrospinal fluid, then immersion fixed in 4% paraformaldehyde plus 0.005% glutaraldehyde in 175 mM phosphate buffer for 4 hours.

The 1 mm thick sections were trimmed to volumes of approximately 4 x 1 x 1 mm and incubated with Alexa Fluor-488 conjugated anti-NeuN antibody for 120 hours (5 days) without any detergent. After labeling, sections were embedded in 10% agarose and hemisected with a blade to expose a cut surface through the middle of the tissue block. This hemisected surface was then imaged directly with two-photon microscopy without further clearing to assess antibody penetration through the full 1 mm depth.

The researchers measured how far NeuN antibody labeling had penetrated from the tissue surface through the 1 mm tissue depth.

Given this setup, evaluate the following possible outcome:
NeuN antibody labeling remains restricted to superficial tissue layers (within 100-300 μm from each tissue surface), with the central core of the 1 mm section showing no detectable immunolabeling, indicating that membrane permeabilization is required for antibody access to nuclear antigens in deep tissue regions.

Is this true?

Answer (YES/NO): NO